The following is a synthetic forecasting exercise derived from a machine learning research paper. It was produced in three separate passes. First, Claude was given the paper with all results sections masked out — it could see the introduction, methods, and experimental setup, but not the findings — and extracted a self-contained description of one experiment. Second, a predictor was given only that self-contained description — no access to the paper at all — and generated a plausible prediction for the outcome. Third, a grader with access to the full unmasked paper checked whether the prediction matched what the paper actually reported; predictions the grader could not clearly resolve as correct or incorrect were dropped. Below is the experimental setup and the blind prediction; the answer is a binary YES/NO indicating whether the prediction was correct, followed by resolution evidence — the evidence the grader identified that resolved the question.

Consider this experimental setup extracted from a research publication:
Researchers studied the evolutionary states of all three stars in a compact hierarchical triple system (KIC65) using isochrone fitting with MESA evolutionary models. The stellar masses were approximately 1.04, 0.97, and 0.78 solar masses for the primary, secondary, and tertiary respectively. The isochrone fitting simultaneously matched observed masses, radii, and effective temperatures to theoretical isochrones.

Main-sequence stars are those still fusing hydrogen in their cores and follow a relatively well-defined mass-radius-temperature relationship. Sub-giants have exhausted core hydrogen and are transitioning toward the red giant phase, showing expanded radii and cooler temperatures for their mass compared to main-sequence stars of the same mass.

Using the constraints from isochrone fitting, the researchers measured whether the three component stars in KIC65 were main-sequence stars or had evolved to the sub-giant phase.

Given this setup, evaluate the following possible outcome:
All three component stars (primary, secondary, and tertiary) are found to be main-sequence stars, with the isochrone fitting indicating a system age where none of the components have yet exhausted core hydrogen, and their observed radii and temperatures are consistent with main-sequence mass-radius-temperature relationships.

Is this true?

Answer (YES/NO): YES